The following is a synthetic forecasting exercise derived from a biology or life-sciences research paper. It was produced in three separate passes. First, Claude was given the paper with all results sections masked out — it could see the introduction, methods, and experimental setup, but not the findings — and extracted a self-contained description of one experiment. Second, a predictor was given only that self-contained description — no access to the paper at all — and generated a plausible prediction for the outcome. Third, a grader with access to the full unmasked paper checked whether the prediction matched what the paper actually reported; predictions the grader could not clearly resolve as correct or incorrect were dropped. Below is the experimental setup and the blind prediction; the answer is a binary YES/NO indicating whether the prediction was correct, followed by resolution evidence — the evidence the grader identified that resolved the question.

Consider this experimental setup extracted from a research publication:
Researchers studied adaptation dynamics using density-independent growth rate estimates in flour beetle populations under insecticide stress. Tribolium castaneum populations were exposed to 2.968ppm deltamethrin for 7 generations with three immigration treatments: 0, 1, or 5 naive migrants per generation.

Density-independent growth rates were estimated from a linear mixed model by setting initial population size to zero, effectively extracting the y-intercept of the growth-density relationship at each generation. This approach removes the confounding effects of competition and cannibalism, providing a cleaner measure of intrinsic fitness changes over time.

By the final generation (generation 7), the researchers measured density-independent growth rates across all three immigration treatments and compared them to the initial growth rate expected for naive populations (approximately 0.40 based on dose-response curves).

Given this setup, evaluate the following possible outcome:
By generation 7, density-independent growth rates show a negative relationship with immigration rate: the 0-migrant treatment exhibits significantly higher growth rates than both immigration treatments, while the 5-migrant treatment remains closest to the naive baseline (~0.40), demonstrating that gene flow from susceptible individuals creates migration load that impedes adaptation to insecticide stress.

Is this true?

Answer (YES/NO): NO